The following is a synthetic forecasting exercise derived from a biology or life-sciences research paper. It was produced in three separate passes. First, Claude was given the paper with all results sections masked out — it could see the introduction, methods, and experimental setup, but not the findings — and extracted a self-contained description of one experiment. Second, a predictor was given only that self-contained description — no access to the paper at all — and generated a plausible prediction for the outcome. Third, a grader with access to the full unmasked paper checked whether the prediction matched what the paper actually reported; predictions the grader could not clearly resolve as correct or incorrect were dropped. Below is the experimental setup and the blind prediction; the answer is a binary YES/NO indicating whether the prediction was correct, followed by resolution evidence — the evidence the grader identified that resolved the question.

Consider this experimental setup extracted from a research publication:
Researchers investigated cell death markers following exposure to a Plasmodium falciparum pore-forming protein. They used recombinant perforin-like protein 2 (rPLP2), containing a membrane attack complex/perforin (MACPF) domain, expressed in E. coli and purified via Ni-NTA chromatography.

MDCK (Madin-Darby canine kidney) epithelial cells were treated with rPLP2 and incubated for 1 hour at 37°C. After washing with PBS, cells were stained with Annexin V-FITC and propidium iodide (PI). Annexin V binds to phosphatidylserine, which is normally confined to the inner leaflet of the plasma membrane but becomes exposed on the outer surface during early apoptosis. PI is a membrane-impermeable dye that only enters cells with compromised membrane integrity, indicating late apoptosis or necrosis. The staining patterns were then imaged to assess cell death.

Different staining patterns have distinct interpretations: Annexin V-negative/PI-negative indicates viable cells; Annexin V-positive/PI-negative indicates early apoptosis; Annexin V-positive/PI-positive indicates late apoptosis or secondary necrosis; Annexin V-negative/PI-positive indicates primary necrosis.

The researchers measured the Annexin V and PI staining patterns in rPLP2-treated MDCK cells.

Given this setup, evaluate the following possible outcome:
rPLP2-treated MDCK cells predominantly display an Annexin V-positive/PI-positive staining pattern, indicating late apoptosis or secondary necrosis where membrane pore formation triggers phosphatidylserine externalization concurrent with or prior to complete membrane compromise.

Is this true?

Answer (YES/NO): YES